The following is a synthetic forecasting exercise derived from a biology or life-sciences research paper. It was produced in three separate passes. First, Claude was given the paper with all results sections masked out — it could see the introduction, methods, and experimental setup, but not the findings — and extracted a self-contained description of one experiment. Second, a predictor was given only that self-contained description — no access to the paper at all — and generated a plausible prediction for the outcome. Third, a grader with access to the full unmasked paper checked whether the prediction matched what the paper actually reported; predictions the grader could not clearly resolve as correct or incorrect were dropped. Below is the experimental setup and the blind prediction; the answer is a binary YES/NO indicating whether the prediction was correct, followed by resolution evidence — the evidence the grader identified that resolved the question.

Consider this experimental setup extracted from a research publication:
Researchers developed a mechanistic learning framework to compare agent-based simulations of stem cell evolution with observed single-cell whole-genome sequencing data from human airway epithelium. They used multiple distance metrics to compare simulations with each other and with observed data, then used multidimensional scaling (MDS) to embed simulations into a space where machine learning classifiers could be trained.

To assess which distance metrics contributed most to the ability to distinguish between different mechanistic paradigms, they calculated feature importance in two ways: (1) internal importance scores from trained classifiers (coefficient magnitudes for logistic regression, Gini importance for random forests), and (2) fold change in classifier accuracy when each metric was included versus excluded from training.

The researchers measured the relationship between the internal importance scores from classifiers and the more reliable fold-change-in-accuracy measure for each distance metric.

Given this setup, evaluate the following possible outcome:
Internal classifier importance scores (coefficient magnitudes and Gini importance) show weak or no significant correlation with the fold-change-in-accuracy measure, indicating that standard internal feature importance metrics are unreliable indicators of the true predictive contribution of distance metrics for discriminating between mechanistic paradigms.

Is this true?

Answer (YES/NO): YES